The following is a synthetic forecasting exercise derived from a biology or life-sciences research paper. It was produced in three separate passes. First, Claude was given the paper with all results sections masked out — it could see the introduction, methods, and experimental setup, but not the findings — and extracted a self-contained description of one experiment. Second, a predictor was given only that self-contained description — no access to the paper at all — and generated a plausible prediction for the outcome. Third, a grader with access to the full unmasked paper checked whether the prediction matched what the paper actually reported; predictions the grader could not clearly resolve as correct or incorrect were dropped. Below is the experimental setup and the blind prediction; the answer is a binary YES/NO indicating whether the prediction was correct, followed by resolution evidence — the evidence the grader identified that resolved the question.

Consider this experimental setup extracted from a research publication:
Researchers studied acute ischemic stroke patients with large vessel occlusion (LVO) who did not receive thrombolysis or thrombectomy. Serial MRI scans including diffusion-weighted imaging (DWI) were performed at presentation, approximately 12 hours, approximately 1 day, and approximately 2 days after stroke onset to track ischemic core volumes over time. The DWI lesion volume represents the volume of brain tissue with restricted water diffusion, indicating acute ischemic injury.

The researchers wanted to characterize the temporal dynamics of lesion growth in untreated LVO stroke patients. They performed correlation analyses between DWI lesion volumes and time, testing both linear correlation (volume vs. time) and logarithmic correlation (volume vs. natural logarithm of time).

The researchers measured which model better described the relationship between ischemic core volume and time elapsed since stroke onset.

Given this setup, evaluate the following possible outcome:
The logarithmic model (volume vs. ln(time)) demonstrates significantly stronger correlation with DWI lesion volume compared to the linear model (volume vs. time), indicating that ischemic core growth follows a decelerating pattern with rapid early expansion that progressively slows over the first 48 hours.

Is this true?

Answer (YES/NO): YES